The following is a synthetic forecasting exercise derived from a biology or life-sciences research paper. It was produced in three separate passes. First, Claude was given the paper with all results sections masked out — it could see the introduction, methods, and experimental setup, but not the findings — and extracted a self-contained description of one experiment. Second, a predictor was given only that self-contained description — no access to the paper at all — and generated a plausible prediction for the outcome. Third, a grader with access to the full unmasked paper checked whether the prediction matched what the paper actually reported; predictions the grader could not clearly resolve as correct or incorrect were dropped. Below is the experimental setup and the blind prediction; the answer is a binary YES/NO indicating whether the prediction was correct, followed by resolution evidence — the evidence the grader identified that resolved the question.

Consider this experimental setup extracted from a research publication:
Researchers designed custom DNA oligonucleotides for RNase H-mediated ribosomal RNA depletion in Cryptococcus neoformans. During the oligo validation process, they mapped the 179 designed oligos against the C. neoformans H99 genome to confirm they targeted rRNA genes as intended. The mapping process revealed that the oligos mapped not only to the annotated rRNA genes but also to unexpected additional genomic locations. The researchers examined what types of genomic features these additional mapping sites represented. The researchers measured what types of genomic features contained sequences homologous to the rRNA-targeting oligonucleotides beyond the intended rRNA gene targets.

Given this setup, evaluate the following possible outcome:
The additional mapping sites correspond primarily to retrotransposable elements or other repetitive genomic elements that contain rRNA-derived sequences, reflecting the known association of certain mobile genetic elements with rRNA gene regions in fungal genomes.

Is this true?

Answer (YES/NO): NO